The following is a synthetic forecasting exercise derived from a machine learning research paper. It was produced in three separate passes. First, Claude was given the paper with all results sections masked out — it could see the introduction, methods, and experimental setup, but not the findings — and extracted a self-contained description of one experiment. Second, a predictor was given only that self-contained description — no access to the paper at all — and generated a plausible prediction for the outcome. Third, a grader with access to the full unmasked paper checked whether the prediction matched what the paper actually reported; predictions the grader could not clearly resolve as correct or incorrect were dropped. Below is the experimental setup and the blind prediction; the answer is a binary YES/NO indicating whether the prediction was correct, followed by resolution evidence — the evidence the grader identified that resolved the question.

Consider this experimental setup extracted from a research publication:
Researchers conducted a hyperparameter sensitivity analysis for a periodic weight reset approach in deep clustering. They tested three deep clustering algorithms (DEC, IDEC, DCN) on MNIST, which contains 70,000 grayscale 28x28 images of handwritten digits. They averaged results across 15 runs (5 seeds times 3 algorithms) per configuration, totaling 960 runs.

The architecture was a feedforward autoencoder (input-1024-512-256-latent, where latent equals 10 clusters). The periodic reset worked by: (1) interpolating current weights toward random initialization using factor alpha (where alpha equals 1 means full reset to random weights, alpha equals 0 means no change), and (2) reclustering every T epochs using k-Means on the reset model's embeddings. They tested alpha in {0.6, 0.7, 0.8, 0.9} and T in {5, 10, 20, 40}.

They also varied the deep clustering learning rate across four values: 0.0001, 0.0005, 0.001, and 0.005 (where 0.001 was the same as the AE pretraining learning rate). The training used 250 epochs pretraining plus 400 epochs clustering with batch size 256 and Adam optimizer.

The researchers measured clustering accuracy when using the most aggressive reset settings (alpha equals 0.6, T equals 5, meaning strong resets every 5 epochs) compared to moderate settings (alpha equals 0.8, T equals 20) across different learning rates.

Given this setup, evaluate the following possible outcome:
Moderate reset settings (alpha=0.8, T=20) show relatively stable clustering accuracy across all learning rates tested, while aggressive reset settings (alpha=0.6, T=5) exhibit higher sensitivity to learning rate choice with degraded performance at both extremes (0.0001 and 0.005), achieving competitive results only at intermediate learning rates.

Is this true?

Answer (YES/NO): YES